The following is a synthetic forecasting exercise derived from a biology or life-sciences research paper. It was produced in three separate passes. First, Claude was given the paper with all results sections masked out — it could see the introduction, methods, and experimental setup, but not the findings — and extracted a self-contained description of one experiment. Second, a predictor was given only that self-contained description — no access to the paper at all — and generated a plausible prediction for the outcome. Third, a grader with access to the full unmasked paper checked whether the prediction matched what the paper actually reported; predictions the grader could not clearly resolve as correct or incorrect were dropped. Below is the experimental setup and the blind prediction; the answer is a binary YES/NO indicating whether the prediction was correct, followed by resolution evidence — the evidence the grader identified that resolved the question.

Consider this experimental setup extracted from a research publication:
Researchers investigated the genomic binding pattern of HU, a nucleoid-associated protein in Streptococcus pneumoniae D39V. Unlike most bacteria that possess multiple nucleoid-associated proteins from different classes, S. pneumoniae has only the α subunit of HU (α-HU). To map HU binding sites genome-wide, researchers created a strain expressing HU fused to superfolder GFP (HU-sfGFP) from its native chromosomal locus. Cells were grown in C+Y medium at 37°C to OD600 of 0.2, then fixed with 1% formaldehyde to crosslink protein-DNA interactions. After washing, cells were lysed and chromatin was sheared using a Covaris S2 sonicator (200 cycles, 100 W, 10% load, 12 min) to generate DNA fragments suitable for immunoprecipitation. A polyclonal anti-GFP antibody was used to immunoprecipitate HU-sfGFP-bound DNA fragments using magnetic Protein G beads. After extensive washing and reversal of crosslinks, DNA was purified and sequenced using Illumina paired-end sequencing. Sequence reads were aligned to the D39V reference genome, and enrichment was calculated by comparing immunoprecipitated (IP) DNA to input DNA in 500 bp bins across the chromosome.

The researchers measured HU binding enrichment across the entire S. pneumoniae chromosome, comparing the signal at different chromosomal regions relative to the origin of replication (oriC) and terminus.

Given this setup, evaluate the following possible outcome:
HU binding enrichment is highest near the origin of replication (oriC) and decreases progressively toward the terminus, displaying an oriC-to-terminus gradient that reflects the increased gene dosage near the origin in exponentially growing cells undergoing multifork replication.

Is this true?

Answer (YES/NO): NO